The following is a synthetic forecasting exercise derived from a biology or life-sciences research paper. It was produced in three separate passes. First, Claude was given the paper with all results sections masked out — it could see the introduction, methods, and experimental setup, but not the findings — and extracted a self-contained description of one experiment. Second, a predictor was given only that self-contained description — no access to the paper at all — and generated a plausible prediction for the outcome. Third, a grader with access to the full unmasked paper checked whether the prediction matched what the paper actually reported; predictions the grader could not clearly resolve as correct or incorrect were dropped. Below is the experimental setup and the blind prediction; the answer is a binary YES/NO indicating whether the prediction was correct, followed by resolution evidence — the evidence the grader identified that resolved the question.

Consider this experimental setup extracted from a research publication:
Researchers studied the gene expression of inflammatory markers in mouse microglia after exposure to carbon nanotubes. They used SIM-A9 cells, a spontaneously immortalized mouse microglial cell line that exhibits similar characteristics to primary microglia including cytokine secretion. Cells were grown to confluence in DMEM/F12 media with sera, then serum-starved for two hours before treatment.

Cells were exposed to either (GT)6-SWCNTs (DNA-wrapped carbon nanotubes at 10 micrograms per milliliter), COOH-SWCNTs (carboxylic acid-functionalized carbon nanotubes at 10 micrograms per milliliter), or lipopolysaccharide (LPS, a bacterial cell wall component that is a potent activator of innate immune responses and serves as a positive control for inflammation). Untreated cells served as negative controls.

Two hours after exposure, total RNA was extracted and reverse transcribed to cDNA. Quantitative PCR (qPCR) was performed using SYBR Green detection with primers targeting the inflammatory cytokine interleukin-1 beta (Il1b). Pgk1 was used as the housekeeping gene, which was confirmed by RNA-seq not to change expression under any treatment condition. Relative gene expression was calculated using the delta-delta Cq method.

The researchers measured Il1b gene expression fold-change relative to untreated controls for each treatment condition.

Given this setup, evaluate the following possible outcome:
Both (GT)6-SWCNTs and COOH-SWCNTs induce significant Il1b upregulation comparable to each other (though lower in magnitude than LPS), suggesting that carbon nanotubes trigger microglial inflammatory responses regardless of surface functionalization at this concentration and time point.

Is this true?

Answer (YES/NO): NO